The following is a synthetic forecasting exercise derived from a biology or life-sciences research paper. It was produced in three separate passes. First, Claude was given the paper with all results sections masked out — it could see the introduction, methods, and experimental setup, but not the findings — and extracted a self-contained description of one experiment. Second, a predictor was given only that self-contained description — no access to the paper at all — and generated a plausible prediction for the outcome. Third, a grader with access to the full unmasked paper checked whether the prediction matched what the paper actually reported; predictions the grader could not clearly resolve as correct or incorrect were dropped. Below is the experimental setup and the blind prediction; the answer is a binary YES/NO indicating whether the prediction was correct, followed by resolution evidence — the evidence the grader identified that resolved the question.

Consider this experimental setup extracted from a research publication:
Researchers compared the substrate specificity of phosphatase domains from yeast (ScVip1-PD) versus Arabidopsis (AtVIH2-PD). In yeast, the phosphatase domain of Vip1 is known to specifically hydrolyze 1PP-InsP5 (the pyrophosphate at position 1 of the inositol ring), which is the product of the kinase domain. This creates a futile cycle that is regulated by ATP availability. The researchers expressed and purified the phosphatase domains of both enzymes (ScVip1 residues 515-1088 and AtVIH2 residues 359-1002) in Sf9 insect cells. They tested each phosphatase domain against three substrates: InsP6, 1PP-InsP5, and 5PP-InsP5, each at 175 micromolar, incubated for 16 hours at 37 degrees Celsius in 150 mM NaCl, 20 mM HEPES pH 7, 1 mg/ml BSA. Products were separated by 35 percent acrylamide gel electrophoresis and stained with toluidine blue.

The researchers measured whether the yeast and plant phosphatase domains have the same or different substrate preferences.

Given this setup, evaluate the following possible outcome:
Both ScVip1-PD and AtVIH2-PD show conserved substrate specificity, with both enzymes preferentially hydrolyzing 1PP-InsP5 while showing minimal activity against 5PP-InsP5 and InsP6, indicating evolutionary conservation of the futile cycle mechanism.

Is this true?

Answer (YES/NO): NO